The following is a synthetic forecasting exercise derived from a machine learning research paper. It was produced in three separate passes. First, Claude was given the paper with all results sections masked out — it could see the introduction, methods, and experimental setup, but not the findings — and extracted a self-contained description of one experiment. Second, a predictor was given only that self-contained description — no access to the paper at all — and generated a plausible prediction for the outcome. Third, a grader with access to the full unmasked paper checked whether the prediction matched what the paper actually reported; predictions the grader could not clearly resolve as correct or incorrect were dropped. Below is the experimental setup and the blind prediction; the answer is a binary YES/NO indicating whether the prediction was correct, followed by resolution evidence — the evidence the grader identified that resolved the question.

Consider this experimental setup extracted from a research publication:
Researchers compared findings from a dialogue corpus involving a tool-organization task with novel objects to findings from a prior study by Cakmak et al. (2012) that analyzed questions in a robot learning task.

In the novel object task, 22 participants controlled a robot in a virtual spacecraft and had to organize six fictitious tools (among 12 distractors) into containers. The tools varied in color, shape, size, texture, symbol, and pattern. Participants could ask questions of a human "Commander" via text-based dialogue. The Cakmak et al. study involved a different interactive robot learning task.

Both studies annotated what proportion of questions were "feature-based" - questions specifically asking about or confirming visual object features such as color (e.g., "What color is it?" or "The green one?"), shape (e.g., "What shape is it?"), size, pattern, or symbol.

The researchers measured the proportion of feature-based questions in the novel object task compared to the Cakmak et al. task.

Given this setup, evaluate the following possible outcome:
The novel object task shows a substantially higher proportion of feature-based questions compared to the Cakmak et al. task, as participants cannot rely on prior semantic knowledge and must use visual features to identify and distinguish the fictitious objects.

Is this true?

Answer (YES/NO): NO